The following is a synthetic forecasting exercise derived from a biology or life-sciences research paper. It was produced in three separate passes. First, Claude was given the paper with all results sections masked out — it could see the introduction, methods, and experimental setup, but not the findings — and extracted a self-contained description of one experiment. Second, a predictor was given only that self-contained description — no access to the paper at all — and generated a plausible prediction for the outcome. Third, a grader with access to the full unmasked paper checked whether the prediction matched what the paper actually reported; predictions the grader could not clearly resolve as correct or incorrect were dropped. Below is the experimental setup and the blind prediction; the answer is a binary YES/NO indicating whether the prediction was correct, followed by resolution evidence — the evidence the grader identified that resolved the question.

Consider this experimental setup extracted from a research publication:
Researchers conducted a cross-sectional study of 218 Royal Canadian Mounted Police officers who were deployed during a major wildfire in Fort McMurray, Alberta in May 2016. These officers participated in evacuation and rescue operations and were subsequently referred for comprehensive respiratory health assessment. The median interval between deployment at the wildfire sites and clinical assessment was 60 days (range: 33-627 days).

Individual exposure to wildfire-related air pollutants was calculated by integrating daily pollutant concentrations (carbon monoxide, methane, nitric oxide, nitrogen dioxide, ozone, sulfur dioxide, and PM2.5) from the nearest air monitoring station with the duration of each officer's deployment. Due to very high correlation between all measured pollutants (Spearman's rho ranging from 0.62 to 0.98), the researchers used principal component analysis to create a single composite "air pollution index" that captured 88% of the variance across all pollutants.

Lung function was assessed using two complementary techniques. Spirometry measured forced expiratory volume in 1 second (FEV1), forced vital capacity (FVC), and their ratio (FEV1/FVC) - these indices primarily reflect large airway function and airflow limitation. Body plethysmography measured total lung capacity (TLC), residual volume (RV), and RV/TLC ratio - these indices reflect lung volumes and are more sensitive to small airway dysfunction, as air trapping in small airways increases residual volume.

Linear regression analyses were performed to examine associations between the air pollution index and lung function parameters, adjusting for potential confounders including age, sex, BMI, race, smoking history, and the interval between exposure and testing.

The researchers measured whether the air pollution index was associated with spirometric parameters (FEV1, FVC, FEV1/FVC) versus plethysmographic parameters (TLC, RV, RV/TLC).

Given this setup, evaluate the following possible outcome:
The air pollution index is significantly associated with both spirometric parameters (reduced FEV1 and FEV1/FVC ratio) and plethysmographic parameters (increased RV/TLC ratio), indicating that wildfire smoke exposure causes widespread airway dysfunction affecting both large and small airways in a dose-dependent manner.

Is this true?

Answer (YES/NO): NO